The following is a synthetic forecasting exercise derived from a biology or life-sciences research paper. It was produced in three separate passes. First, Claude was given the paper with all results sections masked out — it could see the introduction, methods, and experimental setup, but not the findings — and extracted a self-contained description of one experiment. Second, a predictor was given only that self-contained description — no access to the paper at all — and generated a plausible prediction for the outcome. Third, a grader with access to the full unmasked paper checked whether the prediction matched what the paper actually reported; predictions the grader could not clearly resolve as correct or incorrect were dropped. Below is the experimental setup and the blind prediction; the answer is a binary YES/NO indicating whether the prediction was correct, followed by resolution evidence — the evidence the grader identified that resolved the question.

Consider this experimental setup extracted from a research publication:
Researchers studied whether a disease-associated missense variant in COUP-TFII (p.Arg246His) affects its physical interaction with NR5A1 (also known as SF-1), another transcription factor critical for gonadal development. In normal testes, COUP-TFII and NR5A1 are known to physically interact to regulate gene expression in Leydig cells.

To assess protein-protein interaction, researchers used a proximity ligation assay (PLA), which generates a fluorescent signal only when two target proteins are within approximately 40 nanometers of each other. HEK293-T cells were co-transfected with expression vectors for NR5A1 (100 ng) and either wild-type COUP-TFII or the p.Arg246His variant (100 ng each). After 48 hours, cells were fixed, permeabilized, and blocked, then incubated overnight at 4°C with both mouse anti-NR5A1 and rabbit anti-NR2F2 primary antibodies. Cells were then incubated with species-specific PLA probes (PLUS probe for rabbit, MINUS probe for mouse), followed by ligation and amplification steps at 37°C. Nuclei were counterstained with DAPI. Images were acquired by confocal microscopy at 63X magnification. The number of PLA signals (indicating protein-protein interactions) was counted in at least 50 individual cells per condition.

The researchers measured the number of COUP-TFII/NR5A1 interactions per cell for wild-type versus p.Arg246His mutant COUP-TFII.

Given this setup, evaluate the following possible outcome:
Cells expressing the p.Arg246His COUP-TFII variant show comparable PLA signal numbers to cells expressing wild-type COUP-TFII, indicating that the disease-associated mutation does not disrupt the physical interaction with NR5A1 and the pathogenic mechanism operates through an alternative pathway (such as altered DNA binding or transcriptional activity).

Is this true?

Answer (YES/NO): YES